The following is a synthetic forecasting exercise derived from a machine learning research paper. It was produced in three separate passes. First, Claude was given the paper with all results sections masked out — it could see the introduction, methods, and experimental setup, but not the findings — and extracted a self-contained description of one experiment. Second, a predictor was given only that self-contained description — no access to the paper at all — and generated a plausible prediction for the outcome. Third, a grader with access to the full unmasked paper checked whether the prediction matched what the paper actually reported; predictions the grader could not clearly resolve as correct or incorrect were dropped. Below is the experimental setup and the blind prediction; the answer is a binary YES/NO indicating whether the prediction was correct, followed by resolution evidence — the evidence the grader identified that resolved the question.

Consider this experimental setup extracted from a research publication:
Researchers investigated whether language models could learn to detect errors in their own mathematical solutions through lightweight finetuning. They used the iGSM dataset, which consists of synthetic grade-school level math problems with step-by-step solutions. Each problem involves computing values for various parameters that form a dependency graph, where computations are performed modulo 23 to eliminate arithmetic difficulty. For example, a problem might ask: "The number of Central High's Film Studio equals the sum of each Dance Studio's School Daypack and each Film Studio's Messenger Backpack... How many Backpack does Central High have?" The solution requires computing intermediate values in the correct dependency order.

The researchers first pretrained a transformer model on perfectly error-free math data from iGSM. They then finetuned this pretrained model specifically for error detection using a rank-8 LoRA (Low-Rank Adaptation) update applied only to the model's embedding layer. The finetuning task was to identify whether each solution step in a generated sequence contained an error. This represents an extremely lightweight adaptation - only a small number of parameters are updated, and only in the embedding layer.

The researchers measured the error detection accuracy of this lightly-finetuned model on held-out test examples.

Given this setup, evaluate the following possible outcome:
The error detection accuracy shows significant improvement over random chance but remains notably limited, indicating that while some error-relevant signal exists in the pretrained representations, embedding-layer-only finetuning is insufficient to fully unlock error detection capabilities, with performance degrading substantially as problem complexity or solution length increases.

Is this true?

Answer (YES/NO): NO